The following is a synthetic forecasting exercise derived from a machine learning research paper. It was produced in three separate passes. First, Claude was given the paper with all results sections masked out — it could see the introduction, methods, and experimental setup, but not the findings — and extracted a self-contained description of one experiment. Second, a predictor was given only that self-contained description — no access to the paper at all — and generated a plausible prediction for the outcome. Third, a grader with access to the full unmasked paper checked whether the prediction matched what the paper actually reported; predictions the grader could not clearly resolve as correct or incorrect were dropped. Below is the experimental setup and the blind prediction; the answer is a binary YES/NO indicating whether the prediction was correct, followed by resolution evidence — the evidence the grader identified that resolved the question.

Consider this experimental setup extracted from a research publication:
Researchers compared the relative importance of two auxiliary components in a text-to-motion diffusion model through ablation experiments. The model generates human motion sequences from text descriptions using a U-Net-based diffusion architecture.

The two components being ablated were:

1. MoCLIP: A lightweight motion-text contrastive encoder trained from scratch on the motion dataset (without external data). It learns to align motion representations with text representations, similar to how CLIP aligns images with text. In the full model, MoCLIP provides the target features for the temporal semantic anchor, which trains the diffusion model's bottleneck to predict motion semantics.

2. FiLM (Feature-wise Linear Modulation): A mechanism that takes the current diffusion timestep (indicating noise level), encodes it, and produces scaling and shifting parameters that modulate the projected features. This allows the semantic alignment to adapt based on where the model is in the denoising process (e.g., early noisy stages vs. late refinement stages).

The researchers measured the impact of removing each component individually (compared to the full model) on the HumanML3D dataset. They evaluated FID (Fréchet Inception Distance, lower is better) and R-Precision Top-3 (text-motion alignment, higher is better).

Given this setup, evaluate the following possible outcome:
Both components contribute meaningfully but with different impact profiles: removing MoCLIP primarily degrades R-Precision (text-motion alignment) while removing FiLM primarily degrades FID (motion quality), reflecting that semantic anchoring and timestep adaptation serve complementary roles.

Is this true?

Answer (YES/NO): NO